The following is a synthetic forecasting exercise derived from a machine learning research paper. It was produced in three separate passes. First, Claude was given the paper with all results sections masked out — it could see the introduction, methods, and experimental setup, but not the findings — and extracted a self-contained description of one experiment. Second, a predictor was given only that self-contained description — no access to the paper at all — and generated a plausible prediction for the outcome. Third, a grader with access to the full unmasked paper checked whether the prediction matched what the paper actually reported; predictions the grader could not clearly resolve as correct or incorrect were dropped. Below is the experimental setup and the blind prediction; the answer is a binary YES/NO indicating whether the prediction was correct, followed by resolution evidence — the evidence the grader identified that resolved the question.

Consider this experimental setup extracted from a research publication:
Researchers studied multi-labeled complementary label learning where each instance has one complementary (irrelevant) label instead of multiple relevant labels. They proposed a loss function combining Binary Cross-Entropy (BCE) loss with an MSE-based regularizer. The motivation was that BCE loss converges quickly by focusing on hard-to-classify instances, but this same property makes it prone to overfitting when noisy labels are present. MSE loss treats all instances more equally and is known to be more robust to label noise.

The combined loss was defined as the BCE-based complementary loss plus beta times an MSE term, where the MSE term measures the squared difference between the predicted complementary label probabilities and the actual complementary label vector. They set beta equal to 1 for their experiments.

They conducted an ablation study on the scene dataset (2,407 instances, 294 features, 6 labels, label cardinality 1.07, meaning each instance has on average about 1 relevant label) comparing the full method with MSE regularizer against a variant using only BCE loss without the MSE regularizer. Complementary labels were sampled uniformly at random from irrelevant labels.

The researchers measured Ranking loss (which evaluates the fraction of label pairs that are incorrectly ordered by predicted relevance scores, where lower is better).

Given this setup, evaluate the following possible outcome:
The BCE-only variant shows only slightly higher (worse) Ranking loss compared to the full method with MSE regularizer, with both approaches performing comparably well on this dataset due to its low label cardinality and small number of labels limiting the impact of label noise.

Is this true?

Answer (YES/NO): NO